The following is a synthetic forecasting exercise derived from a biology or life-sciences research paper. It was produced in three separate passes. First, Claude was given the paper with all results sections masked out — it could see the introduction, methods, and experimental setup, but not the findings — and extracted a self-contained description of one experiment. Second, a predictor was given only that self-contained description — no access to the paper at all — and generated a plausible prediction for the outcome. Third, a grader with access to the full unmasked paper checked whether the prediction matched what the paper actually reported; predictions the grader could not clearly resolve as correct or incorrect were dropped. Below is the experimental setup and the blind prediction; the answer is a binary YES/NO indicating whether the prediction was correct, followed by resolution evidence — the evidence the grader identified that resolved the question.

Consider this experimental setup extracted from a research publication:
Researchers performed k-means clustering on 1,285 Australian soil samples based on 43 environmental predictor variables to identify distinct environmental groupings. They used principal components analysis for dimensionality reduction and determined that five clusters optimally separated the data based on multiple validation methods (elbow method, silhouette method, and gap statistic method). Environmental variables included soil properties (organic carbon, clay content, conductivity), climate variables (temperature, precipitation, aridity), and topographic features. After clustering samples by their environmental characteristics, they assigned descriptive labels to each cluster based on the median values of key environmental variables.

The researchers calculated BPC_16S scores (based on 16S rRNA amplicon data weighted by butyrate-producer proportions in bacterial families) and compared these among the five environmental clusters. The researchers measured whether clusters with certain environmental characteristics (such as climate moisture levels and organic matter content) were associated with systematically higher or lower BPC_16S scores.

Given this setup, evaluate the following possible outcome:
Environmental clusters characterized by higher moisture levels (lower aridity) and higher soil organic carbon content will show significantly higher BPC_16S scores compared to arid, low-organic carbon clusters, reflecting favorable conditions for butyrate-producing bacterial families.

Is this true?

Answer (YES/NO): NO